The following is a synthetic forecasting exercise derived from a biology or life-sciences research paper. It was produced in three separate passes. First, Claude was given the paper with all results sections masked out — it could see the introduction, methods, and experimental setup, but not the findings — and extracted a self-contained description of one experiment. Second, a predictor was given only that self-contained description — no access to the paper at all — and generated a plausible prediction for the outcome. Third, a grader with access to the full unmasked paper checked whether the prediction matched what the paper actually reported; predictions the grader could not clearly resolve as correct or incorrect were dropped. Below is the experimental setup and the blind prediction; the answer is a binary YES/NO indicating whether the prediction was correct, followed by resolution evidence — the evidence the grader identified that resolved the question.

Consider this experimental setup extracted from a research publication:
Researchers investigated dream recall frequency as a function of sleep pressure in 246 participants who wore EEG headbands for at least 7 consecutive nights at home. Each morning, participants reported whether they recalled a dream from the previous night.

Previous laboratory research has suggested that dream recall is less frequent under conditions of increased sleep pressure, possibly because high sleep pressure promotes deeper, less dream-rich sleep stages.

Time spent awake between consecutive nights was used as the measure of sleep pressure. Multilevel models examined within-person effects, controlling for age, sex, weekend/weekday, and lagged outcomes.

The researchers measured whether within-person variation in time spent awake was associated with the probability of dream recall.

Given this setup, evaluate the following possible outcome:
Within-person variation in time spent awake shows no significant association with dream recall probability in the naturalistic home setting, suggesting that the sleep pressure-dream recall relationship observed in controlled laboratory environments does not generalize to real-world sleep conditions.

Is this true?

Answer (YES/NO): YES